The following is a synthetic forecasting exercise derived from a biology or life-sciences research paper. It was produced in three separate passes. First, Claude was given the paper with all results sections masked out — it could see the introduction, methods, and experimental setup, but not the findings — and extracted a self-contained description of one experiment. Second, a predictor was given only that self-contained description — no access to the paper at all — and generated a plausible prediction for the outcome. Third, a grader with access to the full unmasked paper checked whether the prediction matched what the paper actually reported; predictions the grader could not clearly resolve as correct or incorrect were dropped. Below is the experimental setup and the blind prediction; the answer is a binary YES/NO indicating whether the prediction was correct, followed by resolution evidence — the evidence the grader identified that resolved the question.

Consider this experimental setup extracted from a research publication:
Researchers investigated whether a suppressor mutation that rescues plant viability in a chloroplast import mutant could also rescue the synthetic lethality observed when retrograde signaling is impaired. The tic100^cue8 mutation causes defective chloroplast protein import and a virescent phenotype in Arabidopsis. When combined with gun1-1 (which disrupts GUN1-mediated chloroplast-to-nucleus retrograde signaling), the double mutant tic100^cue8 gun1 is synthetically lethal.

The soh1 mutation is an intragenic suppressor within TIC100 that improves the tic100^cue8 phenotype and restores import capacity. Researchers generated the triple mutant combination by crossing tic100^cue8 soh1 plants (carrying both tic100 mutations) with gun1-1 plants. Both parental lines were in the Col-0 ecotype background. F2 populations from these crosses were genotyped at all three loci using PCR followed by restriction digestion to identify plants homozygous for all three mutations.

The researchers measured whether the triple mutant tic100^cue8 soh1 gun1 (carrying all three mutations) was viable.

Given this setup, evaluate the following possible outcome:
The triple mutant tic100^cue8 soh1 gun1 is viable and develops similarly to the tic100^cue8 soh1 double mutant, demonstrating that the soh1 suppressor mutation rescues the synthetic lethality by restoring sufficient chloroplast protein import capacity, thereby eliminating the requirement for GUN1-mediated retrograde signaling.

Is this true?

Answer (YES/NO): NO